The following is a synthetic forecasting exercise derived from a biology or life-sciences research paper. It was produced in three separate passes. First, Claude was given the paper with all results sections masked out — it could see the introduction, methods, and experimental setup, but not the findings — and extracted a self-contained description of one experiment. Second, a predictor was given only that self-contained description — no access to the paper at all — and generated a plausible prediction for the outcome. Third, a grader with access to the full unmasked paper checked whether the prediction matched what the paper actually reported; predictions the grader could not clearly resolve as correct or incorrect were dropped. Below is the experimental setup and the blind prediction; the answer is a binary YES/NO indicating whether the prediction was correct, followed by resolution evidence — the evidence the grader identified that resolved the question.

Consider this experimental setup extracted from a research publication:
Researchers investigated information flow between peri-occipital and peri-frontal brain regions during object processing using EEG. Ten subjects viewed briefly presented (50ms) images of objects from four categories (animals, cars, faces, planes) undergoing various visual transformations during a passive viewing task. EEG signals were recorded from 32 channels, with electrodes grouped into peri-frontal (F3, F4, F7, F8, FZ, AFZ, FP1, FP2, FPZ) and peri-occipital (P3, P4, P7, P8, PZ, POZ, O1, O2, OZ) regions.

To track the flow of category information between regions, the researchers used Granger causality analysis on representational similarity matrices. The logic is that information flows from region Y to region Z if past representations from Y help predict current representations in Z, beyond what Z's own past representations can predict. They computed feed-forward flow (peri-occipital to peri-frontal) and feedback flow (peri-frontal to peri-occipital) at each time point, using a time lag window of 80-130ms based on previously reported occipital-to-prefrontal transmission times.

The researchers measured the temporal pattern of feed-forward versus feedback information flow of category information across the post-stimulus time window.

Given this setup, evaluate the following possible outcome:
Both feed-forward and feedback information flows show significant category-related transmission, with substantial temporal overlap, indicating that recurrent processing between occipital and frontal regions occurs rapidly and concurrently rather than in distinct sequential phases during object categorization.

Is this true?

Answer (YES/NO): NO